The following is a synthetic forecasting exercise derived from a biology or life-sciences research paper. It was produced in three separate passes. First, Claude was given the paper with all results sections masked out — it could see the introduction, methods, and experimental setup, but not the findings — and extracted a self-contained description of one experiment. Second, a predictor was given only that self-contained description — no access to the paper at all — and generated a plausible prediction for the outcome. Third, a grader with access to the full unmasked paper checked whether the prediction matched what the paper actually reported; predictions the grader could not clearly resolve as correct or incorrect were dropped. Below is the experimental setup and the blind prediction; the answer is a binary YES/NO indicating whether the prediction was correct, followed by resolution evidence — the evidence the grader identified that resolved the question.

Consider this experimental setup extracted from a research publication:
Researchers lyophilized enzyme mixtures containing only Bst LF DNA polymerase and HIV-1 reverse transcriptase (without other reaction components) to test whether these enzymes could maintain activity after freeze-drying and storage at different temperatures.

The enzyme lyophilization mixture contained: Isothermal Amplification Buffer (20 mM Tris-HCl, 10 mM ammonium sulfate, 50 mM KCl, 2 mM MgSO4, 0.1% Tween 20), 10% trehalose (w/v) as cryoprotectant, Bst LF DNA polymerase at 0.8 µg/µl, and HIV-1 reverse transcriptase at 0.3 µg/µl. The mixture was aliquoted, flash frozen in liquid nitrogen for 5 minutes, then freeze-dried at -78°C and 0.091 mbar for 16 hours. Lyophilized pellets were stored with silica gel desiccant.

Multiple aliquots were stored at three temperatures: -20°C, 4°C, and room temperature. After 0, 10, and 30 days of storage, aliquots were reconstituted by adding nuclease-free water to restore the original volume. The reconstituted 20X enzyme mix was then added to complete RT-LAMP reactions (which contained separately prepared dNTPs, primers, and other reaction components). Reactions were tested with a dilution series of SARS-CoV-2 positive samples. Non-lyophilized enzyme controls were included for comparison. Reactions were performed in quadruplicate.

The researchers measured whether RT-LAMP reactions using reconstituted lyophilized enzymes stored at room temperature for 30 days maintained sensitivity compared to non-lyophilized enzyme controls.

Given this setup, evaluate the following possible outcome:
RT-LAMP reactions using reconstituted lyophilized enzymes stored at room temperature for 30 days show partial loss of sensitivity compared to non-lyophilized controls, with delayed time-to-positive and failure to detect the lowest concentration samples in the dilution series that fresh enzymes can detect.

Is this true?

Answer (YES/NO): NO